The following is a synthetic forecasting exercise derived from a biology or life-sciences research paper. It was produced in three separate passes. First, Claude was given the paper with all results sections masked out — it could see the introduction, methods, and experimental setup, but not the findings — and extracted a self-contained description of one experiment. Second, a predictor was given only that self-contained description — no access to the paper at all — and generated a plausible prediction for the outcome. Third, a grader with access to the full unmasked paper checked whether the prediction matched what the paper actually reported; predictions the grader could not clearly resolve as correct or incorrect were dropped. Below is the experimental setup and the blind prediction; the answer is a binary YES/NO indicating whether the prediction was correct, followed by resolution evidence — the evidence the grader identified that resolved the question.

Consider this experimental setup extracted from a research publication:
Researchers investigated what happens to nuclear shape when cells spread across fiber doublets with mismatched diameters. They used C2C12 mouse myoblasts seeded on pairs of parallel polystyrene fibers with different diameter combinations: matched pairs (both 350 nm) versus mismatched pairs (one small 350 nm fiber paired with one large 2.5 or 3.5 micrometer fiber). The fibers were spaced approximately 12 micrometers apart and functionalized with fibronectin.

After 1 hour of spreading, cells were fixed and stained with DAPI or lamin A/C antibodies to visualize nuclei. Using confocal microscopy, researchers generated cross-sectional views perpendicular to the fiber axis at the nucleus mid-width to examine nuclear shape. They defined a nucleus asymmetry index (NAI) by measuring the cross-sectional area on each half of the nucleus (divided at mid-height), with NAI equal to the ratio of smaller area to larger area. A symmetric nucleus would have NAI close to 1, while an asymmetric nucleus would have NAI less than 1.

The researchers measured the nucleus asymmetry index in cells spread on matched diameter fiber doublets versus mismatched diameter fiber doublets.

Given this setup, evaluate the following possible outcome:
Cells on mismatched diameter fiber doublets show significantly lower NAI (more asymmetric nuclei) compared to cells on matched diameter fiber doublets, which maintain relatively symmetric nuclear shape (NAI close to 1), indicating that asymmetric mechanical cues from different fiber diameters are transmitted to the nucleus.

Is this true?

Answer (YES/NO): YES